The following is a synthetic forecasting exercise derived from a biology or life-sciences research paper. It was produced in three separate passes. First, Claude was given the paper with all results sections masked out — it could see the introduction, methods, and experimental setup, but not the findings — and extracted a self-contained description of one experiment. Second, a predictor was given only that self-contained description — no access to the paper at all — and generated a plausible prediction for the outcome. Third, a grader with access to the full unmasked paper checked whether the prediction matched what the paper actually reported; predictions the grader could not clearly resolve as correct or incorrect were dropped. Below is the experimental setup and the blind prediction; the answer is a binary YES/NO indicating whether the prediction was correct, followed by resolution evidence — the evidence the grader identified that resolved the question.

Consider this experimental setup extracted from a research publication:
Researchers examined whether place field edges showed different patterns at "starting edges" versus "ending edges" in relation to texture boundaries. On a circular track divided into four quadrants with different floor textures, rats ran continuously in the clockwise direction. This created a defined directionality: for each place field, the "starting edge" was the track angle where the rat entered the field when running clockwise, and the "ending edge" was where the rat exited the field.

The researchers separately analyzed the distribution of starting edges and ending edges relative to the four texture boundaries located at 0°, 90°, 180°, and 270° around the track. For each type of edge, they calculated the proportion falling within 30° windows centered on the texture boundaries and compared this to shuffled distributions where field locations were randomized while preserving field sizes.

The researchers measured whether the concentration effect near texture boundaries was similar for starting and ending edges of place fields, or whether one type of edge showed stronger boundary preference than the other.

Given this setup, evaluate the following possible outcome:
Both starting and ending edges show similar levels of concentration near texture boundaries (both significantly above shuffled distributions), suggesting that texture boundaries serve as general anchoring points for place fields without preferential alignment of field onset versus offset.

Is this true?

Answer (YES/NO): NO